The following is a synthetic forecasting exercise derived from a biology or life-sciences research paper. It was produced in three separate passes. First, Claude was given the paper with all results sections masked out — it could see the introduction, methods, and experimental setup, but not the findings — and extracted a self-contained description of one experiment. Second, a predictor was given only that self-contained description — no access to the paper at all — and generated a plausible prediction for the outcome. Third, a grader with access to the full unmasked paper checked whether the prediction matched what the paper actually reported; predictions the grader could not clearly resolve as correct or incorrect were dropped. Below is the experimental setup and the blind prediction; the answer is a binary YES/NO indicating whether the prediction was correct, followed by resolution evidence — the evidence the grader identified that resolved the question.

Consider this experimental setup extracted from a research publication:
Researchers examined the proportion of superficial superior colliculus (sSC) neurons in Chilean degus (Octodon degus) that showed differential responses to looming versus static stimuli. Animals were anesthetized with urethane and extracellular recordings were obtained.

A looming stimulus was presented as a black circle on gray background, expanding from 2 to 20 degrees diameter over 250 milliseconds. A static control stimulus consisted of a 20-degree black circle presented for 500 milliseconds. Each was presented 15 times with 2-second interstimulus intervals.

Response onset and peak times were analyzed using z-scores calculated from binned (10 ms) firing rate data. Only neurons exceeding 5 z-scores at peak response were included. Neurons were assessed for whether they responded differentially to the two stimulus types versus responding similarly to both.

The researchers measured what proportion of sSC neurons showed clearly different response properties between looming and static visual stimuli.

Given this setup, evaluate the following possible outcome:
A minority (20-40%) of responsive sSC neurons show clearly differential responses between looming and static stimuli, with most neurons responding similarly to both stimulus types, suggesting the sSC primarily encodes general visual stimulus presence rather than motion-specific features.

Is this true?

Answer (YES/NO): NO